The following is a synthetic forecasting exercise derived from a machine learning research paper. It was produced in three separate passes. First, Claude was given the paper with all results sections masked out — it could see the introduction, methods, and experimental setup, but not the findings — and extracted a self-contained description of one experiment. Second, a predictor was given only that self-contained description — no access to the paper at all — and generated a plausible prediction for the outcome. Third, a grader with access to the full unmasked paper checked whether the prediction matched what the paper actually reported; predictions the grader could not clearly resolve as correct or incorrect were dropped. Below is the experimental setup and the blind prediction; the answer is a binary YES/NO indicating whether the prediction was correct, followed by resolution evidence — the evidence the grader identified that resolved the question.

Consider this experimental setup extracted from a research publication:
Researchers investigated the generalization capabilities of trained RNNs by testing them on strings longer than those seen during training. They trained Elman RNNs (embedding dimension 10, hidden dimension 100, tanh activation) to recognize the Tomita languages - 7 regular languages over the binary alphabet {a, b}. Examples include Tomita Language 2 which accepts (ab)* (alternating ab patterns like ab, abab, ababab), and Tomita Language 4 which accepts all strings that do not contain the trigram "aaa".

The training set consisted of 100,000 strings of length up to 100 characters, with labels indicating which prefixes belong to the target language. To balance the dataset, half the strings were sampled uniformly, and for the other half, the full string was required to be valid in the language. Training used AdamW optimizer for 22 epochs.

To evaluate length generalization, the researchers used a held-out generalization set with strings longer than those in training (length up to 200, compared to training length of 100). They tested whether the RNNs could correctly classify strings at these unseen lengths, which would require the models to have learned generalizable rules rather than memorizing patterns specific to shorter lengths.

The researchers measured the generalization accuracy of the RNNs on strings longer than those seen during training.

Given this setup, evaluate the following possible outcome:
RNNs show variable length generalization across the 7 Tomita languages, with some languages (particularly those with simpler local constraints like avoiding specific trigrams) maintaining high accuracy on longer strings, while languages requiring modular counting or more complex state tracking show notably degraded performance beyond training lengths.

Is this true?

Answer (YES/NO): NO